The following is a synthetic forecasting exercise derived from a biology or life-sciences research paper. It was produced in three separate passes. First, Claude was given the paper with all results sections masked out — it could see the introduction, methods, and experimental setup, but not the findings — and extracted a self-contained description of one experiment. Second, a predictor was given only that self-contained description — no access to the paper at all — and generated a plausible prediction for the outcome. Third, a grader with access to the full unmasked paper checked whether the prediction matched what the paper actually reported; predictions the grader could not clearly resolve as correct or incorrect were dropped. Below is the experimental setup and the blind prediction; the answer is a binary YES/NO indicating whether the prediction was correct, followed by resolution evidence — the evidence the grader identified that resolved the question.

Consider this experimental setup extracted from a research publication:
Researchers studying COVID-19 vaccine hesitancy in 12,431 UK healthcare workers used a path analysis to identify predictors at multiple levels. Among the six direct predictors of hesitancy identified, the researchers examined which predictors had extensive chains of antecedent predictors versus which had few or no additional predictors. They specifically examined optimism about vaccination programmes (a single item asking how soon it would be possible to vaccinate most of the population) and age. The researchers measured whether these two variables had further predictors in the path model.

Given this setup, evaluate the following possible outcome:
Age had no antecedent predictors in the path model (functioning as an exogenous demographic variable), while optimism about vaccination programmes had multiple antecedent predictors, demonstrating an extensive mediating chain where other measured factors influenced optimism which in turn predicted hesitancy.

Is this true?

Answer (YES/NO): NO